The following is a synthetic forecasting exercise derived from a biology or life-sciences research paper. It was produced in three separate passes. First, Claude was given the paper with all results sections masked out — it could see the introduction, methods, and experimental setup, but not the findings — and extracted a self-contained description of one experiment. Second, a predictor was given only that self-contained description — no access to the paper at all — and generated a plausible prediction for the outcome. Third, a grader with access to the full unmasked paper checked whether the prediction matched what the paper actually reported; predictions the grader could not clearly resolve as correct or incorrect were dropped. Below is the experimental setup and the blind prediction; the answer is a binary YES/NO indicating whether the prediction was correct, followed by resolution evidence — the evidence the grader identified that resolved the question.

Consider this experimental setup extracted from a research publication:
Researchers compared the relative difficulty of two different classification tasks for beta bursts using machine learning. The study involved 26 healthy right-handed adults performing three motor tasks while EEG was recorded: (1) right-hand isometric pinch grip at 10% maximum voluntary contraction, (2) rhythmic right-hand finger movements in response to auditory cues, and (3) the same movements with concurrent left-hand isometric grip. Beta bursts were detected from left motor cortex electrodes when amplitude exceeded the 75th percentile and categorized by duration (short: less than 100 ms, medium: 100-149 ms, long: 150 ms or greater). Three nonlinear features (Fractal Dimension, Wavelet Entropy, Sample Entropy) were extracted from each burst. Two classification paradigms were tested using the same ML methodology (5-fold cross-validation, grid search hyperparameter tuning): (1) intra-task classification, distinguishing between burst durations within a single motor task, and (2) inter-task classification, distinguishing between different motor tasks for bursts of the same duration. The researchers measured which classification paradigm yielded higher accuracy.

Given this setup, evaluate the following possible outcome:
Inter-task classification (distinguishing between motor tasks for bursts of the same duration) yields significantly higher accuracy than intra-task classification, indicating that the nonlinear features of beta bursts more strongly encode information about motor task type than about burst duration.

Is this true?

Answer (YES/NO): NO